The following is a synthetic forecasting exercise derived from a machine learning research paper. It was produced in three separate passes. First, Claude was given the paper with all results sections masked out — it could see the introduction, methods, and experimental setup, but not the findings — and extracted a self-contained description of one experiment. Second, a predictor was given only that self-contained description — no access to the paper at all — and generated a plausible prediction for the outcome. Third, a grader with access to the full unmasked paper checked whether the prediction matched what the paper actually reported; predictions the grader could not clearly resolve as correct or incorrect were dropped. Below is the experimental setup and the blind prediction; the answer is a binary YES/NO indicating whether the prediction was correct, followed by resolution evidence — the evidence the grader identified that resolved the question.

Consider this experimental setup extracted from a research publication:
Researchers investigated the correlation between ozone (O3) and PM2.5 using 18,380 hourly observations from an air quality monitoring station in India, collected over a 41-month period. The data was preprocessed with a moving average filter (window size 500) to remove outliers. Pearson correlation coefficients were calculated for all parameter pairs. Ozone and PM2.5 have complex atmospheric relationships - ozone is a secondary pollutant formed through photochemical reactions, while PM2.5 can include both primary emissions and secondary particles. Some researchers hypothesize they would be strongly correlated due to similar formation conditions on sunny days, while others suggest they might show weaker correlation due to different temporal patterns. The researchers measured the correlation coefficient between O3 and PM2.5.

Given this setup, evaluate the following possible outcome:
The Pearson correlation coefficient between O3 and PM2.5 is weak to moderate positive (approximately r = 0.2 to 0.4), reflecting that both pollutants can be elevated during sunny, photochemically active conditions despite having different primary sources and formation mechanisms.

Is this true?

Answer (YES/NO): NO